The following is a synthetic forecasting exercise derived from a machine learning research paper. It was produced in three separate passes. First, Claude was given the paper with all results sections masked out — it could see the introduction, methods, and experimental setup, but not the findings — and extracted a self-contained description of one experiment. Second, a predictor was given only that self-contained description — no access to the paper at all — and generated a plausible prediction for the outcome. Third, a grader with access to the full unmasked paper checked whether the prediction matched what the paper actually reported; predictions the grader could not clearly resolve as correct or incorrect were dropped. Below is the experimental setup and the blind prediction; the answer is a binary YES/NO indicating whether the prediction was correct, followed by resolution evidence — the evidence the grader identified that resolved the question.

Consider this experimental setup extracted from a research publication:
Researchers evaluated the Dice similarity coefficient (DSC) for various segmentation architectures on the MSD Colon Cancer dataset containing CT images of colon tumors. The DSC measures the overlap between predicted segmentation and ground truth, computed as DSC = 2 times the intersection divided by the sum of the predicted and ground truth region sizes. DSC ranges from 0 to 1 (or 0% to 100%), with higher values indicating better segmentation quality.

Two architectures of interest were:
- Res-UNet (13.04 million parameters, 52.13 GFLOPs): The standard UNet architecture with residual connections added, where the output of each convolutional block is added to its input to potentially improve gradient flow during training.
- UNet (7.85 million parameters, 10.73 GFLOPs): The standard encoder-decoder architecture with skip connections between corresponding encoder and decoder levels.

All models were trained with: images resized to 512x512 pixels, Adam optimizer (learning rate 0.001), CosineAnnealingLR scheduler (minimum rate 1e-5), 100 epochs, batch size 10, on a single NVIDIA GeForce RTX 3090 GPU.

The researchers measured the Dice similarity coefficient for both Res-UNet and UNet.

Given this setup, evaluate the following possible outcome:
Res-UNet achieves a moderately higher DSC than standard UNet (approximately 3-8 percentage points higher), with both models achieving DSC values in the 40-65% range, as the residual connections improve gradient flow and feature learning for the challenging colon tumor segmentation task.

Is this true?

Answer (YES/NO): NO